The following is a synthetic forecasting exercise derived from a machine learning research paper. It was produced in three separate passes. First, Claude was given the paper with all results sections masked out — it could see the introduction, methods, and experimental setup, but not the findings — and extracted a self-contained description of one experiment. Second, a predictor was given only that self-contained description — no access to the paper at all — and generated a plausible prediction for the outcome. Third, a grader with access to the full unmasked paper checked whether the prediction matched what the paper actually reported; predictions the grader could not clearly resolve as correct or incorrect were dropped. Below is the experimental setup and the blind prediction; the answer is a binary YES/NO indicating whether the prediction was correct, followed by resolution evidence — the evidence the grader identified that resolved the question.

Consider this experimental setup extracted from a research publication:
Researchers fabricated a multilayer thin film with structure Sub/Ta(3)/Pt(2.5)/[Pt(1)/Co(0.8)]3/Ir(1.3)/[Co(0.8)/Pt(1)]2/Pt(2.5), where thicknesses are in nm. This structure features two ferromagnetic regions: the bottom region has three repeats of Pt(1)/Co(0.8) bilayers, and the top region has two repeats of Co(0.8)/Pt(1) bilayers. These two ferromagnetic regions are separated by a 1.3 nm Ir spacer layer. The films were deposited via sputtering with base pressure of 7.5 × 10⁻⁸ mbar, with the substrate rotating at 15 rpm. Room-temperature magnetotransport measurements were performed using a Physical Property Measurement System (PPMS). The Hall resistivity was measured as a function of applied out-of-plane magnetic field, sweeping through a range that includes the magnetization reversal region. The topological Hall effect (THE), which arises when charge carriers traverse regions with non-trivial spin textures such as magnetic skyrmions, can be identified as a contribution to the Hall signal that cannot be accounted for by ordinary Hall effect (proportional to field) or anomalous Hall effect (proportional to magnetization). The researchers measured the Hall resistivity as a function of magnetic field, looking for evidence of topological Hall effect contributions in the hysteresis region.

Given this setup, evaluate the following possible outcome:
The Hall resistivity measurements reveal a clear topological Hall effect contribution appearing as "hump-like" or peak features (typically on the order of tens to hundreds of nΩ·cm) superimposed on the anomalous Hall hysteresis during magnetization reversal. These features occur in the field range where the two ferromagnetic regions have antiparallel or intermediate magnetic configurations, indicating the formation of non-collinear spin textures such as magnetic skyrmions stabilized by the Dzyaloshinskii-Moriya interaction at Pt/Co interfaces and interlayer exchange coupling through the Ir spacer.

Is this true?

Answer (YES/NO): NO